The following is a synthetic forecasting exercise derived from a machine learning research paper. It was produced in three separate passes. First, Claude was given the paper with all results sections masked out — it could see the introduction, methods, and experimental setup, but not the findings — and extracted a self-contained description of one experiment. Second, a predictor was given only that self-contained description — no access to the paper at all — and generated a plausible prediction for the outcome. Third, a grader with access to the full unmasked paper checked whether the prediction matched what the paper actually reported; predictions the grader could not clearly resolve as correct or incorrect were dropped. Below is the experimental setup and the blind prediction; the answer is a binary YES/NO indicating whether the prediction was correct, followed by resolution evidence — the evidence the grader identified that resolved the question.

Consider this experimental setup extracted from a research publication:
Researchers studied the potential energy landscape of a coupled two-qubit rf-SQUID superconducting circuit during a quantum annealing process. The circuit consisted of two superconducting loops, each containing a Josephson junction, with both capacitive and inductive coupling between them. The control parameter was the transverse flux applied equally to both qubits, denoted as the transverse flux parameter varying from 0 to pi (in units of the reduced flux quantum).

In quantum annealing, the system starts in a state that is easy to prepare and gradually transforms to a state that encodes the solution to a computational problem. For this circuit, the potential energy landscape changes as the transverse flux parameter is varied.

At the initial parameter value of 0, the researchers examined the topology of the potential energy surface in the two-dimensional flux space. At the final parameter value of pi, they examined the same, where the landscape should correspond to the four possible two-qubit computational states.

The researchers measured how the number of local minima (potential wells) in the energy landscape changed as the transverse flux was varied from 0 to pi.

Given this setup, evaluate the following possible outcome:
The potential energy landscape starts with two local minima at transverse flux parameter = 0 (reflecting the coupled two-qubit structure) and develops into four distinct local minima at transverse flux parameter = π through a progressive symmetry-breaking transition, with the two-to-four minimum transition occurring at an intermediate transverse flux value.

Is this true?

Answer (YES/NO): NO